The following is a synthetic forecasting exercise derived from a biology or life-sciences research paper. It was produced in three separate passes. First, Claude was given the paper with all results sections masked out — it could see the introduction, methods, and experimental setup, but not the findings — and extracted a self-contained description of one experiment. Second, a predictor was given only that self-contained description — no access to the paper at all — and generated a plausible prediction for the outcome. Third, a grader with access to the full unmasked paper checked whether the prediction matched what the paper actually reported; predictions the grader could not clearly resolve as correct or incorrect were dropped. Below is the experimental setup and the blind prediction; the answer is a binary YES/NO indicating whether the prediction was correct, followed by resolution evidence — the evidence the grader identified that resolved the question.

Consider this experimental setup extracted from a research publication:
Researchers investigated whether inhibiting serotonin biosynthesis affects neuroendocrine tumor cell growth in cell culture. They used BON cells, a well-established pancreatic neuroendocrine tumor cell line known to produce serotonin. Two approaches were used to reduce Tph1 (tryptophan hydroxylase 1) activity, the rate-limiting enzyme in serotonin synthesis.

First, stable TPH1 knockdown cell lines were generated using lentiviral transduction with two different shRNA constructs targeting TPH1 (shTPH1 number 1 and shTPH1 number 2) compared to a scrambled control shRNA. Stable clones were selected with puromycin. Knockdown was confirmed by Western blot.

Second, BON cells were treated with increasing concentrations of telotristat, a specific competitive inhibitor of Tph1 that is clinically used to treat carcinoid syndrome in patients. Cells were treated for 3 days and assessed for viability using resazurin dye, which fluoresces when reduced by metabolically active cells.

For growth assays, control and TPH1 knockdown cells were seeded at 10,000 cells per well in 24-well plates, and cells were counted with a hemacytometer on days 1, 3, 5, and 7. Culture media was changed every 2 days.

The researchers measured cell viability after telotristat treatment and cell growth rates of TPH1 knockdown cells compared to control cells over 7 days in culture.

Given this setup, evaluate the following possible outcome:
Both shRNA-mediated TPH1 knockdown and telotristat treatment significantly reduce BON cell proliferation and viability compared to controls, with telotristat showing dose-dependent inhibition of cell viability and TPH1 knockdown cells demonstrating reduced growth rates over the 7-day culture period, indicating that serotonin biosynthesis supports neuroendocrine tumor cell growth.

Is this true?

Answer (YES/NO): NO